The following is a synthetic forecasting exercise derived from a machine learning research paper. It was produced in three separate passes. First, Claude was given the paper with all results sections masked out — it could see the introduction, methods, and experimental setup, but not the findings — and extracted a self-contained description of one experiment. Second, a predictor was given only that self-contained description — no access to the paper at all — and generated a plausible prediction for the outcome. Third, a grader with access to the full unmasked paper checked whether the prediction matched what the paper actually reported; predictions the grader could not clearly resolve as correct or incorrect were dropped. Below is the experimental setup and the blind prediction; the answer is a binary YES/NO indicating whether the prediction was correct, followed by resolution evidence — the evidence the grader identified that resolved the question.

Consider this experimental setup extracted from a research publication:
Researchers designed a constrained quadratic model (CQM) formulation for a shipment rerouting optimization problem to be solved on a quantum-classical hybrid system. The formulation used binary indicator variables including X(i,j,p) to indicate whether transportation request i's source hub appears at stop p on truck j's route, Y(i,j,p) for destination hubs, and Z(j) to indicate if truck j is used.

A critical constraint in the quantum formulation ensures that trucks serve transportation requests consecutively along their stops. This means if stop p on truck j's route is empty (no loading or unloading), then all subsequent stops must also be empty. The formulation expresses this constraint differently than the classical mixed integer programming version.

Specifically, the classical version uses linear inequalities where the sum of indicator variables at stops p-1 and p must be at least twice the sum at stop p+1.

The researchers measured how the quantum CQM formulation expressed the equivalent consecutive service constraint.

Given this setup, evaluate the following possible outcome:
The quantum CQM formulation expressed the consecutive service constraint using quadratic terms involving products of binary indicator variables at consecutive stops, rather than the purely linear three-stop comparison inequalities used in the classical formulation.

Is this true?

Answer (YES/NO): YES